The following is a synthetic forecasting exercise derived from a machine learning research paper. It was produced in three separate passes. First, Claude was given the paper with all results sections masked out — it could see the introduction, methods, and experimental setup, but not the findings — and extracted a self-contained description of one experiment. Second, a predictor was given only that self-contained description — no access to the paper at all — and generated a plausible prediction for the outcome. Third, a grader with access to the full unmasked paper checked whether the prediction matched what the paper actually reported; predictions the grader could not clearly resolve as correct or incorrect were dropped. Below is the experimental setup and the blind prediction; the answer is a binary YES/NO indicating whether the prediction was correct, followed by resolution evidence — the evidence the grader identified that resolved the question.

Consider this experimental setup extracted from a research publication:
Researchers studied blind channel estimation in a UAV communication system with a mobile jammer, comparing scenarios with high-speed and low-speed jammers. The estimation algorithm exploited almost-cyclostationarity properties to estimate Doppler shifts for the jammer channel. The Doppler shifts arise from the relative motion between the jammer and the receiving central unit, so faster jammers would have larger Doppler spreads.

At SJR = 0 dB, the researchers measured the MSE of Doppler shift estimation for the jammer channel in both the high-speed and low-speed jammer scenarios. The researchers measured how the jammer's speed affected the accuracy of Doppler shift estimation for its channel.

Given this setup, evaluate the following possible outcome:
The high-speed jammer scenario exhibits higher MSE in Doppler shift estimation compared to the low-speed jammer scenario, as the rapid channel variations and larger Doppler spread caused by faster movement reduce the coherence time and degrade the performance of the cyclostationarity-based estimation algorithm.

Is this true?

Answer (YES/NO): NO